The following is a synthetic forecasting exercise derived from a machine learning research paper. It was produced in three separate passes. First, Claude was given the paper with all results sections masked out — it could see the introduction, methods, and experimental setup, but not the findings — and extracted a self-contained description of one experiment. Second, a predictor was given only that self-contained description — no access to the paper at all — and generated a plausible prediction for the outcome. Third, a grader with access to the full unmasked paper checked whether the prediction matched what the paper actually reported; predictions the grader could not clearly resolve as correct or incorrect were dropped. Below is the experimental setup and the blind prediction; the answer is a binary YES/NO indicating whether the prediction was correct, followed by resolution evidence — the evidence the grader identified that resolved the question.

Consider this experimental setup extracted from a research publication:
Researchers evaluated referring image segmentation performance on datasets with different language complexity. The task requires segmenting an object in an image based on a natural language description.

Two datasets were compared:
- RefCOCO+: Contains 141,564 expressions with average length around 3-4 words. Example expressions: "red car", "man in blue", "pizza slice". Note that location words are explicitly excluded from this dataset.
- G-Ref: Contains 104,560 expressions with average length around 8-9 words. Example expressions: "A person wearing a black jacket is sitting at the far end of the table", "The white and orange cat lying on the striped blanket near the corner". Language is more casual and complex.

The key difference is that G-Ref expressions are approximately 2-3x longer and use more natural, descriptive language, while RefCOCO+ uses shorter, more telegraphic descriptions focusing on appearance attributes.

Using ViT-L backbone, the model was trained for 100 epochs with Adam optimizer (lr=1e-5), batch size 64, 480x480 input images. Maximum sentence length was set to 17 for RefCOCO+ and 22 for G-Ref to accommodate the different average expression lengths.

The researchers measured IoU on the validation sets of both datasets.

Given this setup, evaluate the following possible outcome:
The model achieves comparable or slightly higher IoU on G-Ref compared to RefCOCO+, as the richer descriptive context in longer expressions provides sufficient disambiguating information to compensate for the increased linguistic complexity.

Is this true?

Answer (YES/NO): NO